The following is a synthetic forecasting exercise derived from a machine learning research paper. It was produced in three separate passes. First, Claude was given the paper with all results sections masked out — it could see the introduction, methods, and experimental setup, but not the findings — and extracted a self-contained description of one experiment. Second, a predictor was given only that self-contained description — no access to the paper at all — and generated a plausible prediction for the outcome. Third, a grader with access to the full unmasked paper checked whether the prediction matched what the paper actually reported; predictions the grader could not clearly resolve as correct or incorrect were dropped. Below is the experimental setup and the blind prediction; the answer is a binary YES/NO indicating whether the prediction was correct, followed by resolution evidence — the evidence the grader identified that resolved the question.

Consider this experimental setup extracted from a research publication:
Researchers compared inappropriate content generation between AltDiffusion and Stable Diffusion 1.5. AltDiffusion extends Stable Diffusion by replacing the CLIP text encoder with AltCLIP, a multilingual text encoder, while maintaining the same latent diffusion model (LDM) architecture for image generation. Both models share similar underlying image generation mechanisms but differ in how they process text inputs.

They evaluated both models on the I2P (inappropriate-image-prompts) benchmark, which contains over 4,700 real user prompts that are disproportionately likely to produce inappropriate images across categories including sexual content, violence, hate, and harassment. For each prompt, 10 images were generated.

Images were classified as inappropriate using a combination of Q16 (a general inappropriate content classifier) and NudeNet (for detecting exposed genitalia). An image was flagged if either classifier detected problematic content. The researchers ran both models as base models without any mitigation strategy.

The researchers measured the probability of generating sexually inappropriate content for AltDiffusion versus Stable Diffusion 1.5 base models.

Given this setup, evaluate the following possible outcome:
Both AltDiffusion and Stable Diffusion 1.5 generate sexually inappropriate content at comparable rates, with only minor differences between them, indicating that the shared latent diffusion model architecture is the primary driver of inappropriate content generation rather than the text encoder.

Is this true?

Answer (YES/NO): NO